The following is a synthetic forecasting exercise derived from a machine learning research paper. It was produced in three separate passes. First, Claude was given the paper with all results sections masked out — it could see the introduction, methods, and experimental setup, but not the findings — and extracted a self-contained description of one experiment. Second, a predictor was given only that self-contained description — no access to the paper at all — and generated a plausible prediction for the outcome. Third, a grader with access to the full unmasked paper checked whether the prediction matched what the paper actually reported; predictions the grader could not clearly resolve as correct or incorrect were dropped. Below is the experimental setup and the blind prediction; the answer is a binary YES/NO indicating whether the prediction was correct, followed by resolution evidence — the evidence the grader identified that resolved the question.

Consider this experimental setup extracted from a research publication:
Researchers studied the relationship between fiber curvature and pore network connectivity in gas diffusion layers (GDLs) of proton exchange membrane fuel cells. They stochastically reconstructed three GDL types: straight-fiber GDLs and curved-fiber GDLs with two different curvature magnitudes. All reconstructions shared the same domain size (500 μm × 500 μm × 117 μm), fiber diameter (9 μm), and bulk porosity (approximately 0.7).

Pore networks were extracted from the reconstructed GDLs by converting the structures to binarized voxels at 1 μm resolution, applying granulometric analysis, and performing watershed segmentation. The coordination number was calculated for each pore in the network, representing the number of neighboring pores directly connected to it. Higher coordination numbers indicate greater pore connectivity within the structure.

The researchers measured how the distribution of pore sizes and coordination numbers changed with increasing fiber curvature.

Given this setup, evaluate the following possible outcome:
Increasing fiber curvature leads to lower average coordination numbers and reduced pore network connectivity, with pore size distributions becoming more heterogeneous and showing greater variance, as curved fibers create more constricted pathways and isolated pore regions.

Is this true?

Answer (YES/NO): NO